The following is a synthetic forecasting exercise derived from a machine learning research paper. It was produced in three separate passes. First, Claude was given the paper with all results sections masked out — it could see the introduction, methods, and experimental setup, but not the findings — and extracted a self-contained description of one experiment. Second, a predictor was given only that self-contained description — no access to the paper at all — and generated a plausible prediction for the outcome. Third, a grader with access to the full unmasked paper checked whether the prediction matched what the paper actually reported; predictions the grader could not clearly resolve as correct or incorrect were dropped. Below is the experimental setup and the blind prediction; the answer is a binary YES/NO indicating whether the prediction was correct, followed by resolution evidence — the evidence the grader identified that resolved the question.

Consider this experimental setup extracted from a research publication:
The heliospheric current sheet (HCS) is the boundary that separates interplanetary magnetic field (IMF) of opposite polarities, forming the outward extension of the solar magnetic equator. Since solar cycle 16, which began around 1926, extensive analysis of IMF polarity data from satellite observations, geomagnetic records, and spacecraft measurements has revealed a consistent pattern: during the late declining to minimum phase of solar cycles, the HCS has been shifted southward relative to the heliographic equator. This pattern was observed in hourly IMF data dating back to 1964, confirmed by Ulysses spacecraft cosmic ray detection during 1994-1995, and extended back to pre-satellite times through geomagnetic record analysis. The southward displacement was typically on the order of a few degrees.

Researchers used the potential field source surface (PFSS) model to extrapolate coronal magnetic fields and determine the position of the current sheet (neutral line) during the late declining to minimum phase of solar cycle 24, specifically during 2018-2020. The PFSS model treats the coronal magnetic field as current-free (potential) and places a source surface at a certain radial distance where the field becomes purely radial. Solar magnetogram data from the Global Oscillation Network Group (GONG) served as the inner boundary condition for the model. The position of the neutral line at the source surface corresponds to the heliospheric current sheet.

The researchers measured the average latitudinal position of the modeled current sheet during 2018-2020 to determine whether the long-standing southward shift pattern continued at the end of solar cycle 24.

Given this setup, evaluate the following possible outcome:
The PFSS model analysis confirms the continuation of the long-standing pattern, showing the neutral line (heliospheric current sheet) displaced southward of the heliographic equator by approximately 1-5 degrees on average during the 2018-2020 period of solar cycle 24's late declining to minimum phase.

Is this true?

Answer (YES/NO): NO